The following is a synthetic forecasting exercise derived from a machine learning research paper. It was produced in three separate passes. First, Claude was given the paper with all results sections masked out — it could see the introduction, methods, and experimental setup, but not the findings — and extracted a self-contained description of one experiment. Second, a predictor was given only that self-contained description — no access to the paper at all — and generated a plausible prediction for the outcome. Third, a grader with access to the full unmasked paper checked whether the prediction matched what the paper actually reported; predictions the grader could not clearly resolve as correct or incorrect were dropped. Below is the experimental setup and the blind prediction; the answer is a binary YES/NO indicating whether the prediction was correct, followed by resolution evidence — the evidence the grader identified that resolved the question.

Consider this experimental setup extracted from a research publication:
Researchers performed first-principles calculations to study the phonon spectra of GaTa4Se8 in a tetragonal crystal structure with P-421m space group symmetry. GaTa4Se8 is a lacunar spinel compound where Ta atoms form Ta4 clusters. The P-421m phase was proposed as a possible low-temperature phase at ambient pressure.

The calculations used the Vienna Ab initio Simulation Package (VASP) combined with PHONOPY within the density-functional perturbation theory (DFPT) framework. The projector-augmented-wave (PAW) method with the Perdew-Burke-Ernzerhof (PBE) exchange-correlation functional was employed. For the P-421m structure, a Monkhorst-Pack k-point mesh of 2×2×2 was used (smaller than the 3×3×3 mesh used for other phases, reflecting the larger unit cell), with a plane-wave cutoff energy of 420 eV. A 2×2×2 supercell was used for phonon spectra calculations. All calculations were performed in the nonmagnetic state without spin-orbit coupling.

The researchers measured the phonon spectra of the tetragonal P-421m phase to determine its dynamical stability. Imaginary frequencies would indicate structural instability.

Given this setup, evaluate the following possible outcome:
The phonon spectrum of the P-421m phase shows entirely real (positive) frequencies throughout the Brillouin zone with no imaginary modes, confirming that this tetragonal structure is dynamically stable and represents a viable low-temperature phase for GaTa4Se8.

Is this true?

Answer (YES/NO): YES